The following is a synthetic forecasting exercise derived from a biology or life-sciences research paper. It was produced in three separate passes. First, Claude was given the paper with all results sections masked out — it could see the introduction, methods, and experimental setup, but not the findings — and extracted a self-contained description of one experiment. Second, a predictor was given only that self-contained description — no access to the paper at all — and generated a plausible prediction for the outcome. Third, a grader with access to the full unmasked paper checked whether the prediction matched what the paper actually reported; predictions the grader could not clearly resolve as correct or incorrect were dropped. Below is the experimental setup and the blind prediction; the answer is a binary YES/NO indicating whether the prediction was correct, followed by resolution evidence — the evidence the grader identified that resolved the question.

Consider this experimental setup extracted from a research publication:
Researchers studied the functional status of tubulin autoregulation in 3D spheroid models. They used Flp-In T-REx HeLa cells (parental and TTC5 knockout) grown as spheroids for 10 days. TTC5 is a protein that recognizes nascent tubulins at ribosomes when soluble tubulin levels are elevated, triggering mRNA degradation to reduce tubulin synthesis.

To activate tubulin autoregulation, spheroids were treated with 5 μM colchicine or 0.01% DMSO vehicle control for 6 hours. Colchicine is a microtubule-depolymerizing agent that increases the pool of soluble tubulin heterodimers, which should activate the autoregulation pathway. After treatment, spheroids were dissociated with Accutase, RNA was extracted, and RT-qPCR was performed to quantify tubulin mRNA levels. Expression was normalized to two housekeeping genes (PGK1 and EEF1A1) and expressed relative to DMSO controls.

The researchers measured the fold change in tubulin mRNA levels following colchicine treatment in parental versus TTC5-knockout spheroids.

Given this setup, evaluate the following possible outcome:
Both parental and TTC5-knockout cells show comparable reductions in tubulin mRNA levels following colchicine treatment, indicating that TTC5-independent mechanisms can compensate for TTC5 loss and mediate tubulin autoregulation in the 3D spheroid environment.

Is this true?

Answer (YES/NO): NO